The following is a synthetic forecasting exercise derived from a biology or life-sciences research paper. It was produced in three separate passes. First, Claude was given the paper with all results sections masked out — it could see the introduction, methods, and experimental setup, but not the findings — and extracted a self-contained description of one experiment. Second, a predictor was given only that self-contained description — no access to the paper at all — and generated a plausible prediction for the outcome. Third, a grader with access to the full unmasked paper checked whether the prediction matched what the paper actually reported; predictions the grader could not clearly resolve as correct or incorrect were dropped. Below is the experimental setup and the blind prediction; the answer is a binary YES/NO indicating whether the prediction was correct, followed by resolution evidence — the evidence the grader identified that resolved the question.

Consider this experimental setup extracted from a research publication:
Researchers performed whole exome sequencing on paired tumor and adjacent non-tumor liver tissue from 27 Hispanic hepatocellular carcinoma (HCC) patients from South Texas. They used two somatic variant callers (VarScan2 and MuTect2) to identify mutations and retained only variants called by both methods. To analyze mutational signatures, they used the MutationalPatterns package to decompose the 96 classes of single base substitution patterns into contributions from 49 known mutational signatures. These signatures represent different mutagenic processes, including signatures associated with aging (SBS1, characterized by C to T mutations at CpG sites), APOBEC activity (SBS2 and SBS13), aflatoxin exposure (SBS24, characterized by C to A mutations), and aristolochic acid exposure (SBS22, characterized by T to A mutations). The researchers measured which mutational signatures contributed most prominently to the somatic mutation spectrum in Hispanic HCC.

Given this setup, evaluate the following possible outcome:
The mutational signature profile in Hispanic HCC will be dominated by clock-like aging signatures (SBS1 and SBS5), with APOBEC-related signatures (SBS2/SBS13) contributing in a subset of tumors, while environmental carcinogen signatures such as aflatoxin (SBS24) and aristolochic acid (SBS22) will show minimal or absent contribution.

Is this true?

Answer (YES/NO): NO